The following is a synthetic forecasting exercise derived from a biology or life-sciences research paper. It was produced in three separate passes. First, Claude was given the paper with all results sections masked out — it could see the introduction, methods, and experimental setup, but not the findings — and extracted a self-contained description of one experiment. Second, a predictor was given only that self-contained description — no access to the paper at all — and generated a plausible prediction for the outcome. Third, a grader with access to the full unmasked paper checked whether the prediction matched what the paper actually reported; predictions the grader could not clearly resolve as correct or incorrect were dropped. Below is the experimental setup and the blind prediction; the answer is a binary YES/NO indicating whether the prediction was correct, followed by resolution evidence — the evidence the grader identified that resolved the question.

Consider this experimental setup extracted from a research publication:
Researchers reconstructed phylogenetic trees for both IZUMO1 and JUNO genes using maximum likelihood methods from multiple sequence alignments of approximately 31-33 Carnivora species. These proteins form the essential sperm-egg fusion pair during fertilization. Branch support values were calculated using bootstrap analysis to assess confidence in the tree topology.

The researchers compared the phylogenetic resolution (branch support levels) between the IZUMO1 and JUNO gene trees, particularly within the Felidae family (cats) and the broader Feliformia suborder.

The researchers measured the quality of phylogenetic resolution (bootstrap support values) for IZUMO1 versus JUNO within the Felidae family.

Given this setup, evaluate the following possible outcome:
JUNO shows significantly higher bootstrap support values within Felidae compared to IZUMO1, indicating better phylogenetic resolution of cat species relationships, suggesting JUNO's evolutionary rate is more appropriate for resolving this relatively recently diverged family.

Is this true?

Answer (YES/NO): NO